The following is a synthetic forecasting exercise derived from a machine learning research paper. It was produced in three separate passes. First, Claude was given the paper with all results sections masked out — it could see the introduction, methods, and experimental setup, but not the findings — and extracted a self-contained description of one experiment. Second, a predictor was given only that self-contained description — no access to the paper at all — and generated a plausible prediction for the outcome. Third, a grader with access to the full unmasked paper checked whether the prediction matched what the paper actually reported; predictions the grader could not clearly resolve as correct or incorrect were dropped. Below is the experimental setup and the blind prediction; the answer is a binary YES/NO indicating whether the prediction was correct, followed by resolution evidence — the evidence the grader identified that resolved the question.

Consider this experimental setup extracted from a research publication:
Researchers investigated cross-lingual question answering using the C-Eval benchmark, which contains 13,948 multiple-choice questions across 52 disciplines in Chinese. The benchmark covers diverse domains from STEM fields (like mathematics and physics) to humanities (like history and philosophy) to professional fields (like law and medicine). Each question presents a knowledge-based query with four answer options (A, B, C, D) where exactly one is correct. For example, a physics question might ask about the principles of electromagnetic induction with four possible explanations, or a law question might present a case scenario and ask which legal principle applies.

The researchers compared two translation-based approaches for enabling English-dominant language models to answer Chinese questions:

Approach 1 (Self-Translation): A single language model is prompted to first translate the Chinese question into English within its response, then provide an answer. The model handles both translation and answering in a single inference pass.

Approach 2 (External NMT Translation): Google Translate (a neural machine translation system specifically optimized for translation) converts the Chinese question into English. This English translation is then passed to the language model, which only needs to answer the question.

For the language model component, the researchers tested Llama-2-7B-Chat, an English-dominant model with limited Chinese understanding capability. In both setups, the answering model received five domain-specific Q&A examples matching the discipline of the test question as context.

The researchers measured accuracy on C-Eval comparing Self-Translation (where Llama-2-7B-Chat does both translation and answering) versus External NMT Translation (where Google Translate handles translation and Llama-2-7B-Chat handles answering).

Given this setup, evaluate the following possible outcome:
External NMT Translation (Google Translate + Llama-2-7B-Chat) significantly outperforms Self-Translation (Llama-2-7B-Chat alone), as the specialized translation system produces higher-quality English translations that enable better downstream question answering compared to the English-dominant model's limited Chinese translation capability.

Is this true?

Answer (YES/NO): YES